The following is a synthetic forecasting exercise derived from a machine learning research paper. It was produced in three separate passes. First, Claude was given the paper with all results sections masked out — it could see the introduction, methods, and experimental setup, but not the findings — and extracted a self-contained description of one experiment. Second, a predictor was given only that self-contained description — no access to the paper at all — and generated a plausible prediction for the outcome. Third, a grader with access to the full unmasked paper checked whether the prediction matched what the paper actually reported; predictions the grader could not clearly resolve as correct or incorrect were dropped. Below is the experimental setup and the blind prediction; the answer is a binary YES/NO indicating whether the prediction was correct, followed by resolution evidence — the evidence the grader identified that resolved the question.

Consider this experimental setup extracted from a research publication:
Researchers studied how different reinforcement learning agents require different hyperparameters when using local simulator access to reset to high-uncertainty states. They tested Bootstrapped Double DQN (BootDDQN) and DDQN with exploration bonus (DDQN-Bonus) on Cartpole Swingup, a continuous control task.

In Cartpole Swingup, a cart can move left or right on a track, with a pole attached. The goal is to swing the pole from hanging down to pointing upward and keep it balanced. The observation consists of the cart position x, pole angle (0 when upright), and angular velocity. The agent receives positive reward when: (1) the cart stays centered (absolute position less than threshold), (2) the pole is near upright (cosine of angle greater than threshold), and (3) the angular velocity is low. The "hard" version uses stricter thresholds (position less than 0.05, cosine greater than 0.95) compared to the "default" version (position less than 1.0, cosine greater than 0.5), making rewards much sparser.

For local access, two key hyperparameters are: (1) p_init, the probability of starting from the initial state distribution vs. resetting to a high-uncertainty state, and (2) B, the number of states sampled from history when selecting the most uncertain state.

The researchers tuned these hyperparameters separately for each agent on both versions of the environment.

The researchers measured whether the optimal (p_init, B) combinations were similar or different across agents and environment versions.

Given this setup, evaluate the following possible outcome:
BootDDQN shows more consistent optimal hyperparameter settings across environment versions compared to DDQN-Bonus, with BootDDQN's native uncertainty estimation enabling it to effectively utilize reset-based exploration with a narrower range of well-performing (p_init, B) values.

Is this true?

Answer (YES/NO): NO